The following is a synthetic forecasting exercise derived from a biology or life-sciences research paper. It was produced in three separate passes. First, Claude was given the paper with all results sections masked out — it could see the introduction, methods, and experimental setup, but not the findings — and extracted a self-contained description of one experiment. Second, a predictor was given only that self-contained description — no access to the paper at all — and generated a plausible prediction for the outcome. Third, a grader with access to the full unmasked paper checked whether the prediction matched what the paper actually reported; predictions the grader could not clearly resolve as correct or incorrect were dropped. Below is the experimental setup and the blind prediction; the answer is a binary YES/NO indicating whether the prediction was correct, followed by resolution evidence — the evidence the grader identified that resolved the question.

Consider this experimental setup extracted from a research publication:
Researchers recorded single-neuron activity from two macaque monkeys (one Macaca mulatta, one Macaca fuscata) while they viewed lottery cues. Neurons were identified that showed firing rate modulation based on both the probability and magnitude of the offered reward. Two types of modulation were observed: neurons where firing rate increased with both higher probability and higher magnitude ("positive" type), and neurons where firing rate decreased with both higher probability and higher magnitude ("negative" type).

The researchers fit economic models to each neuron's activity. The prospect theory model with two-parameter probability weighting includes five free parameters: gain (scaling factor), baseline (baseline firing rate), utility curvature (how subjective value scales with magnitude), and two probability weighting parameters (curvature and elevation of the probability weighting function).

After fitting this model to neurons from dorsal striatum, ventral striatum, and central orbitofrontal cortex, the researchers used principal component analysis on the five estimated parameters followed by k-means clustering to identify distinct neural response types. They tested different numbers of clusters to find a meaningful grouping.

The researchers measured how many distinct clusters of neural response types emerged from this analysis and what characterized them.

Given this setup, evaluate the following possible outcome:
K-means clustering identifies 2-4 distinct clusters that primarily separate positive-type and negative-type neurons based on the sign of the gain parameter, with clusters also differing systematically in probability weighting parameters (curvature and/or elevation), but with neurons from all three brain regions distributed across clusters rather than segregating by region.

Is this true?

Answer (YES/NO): NO